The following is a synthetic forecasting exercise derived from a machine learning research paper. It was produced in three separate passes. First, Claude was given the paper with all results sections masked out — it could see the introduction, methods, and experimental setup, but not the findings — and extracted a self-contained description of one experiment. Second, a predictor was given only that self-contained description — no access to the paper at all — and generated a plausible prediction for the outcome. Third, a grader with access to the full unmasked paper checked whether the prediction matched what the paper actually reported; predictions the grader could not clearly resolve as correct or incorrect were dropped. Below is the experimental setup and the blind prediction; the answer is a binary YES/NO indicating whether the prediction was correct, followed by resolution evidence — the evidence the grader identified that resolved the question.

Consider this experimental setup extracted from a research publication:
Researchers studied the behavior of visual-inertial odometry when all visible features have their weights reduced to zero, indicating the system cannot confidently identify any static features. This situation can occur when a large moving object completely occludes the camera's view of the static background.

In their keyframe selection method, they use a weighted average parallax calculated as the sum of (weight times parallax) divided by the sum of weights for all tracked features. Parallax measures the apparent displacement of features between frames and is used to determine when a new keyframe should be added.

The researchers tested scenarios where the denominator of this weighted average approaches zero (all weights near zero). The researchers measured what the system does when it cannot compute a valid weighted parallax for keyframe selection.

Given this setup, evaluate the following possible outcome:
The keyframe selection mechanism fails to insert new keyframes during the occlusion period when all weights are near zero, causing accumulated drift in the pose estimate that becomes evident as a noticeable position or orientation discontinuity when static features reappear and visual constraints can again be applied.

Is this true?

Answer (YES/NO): NO